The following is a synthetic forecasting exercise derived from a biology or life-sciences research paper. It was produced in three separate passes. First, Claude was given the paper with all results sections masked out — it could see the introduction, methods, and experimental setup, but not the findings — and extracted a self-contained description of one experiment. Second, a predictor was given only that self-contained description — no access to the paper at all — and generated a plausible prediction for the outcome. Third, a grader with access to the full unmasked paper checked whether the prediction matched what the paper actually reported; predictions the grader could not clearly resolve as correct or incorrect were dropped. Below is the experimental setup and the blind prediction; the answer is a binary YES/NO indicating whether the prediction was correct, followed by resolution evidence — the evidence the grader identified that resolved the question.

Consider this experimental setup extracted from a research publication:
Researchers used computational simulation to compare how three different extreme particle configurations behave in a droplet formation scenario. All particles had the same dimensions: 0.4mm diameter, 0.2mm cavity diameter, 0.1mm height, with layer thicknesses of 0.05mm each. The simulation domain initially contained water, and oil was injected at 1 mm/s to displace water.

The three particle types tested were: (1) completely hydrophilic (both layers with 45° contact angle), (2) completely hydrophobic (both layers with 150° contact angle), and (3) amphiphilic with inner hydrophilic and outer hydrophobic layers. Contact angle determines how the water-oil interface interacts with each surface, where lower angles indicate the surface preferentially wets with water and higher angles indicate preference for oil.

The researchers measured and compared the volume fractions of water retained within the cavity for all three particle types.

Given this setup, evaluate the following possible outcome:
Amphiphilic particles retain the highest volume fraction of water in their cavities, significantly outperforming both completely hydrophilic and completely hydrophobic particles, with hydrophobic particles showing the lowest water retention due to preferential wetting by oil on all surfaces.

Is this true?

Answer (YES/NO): NO